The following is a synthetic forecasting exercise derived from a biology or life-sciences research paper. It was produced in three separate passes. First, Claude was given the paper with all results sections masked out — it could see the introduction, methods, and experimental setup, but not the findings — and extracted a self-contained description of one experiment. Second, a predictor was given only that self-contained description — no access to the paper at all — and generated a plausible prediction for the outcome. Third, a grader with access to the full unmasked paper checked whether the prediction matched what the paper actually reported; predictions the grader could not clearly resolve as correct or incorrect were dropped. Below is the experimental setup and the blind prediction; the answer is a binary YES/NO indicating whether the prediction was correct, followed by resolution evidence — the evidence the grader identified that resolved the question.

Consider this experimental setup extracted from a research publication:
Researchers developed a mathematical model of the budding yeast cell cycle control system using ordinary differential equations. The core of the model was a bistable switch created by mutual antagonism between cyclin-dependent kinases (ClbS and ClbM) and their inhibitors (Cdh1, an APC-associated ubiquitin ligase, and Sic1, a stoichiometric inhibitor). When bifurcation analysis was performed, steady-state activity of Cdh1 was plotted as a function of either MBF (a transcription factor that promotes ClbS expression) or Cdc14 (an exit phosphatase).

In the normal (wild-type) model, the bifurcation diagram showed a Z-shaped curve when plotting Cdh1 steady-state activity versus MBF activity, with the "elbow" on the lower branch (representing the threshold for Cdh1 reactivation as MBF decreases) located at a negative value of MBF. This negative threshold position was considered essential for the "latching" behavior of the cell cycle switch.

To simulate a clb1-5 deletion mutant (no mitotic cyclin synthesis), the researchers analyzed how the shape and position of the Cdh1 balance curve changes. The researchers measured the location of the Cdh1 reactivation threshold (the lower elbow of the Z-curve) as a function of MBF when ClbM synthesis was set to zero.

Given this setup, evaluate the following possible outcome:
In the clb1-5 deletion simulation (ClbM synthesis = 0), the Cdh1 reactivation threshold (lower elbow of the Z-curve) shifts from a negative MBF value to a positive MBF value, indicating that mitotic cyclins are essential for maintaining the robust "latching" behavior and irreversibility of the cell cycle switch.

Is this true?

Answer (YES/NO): YES